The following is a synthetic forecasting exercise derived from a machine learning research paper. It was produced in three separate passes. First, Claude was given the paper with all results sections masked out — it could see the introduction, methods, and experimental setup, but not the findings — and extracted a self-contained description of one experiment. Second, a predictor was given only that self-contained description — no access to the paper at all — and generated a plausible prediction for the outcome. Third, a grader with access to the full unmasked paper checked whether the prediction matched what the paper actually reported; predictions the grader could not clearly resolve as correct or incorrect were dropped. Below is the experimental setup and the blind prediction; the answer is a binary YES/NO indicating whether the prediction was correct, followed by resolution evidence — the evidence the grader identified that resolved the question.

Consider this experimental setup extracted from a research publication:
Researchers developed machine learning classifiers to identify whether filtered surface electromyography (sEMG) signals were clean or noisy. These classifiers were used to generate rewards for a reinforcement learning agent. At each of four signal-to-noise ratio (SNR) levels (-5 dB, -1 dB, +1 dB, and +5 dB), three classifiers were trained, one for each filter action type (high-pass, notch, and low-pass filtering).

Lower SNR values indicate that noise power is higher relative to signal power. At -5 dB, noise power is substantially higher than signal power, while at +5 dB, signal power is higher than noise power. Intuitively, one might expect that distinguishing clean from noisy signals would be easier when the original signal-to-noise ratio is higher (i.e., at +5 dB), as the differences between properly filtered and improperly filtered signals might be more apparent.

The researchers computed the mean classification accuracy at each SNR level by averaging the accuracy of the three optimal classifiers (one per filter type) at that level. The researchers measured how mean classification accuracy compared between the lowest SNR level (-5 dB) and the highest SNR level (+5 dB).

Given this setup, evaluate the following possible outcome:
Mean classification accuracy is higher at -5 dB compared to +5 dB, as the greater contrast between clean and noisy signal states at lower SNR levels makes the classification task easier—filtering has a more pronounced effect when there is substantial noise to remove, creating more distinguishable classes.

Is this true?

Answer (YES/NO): YES